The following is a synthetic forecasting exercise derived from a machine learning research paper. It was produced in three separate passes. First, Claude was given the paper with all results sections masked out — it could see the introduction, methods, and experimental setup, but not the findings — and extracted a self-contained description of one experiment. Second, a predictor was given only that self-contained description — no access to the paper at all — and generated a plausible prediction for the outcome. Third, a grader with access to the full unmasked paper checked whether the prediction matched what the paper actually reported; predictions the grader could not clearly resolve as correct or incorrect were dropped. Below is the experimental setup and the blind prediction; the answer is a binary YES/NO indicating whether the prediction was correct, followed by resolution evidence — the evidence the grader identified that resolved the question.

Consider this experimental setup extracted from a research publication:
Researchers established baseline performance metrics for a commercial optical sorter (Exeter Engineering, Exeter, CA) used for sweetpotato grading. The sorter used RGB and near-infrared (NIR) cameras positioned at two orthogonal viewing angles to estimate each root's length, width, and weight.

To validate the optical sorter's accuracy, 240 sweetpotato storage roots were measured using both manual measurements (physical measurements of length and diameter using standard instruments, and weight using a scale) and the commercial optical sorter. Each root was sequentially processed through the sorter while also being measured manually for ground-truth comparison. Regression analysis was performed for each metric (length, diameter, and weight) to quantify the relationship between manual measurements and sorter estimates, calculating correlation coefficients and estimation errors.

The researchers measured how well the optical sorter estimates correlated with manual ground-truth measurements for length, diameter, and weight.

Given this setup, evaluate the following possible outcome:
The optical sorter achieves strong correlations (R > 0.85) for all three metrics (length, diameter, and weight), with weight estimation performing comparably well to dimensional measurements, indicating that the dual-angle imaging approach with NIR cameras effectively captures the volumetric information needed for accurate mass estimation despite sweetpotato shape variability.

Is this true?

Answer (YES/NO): NO